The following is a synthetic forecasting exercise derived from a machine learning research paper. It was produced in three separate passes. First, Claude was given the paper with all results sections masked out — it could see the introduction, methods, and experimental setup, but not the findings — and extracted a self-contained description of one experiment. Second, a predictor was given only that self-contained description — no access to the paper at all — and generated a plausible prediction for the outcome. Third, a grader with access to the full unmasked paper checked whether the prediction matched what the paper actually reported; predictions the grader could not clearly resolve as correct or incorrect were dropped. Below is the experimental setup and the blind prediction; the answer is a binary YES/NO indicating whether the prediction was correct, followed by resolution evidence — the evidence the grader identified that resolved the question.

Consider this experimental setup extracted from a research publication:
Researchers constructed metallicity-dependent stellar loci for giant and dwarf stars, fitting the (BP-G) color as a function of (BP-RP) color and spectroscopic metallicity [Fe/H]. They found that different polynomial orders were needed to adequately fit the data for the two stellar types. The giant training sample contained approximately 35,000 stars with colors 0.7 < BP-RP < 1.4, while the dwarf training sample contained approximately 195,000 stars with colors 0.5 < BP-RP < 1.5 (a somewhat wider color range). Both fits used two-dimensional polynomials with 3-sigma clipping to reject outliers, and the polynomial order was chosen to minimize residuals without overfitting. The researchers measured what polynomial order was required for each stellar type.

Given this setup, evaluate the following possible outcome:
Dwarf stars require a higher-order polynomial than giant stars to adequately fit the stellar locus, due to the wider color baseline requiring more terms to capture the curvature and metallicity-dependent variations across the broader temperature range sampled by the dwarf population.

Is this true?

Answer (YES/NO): YES